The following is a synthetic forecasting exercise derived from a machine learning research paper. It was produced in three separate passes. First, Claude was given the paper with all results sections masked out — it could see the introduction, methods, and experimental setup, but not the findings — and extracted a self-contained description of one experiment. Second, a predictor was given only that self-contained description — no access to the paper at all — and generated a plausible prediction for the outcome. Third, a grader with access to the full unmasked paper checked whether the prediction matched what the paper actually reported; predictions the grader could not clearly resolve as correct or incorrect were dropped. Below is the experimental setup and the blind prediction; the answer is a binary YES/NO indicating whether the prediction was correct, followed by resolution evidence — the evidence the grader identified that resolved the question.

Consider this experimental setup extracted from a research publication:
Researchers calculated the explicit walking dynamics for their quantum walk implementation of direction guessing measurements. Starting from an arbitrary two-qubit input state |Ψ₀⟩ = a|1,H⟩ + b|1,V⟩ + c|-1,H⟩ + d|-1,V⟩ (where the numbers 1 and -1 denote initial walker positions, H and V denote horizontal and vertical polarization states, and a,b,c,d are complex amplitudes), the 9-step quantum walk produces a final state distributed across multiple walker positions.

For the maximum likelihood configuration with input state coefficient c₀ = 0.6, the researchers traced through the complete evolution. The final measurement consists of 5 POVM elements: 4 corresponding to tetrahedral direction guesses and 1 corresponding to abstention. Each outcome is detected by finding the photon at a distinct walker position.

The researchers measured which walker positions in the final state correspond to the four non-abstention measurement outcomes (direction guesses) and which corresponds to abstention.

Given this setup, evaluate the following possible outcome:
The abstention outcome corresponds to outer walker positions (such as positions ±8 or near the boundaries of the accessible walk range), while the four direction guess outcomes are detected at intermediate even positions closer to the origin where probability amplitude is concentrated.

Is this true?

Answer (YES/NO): NO